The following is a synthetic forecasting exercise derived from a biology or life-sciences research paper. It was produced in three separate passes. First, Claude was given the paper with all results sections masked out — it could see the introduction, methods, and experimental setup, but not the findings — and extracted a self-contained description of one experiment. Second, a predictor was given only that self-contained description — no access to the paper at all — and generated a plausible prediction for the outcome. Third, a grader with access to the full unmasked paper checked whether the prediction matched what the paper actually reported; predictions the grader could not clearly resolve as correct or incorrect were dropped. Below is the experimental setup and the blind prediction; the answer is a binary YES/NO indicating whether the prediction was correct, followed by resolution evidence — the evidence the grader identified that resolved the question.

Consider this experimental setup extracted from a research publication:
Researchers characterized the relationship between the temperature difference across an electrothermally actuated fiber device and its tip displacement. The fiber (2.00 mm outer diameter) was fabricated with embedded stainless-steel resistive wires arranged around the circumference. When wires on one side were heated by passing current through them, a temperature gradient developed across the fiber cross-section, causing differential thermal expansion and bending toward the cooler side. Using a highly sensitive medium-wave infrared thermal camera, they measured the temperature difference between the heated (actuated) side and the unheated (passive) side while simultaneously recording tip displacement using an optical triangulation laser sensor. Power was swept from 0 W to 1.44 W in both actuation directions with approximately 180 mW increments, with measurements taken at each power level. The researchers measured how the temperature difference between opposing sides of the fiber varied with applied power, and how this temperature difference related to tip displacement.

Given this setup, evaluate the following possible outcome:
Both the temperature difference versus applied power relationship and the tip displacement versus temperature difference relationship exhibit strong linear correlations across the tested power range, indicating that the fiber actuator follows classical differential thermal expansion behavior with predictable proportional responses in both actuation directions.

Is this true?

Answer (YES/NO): YES